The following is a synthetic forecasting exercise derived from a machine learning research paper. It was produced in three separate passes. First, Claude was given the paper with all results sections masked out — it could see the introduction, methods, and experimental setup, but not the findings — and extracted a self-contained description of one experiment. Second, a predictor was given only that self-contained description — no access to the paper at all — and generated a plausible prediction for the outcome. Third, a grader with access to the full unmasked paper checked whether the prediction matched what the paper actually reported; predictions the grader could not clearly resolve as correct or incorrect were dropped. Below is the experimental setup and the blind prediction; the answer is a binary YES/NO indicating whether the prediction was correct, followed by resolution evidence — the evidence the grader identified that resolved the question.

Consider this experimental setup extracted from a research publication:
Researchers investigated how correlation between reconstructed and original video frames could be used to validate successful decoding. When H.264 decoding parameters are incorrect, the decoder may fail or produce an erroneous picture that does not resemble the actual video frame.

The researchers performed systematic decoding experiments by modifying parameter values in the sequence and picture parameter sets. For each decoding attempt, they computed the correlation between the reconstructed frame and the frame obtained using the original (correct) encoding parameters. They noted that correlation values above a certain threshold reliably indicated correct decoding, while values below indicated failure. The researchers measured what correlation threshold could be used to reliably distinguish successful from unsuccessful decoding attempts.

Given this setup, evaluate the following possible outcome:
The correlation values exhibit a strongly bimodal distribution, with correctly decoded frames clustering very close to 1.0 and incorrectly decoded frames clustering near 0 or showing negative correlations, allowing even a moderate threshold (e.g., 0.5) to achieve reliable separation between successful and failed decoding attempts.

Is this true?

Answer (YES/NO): NO